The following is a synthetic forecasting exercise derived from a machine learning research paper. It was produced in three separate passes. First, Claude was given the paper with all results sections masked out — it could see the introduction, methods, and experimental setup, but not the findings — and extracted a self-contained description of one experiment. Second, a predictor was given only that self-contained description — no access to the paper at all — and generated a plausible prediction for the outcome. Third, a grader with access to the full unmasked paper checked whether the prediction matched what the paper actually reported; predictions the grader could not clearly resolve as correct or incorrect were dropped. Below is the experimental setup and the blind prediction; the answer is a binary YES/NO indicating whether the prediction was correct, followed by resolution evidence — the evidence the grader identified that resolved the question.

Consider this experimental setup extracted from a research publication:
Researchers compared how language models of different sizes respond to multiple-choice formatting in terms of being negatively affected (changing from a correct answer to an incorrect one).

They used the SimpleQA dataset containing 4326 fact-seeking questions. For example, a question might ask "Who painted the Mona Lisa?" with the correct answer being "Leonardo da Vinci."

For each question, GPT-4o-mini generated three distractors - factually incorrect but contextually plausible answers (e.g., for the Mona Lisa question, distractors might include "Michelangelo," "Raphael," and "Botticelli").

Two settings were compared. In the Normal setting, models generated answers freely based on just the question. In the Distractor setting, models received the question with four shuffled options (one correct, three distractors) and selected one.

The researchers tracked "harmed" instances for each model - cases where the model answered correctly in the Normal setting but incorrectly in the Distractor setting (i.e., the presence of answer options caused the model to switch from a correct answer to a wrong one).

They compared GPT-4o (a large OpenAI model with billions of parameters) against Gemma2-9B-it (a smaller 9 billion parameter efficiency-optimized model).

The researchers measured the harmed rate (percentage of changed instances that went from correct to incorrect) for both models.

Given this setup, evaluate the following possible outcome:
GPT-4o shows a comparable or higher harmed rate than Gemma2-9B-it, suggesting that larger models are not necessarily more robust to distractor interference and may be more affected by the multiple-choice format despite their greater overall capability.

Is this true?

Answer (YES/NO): YES